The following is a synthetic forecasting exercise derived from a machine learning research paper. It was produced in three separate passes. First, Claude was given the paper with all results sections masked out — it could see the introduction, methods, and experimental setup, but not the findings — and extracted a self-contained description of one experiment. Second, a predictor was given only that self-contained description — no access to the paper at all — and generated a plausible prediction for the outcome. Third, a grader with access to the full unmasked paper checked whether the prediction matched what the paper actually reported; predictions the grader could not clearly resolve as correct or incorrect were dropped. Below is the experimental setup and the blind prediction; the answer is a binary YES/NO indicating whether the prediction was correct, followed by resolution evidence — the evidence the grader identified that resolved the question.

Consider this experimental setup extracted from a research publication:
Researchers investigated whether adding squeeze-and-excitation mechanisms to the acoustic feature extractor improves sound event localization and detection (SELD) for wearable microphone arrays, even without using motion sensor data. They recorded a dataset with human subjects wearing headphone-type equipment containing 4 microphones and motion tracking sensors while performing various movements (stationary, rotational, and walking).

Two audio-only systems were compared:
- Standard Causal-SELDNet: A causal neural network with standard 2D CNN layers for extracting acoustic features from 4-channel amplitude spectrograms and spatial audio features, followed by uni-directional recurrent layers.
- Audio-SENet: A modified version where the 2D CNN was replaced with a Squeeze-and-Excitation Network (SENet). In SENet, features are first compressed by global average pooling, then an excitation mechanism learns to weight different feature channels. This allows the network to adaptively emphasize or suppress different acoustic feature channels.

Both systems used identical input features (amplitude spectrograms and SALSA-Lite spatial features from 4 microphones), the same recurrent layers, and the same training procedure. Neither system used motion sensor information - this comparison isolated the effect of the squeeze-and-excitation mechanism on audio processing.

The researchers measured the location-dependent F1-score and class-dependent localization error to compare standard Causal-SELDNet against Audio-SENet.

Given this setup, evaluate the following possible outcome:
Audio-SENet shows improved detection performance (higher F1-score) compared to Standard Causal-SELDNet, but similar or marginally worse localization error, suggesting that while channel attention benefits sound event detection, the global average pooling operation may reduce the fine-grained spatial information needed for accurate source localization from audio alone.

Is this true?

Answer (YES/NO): NO